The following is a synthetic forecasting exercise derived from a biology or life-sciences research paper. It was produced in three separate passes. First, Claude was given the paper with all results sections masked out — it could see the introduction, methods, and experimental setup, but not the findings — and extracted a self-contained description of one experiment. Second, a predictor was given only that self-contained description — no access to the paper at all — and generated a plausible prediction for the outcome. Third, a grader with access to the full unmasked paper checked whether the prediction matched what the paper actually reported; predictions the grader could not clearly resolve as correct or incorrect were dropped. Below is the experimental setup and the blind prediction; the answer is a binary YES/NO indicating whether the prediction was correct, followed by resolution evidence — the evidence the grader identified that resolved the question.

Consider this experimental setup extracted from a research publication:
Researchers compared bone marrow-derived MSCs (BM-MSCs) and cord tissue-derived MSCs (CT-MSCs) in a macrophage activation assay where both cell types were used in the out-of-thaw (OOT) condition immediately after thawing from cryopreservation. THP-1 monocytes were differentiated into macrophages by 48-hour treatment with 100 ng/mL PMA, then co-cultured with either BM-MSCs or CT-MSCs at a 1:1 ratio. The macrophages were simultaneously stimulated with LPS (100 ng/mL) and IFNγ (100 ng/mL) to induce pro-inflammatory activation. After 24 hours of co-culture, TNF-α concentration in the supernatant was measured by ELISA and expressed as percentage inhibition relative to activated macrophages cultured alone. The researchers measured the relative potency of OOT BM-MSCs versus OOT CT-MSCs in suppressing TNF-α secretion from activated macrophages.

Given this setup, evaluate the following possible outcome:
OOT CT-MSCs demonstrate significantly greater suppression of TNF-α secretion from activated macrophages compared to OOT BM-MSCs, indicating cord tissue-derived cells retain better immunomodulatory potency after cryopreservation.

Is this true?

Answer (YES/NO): NO